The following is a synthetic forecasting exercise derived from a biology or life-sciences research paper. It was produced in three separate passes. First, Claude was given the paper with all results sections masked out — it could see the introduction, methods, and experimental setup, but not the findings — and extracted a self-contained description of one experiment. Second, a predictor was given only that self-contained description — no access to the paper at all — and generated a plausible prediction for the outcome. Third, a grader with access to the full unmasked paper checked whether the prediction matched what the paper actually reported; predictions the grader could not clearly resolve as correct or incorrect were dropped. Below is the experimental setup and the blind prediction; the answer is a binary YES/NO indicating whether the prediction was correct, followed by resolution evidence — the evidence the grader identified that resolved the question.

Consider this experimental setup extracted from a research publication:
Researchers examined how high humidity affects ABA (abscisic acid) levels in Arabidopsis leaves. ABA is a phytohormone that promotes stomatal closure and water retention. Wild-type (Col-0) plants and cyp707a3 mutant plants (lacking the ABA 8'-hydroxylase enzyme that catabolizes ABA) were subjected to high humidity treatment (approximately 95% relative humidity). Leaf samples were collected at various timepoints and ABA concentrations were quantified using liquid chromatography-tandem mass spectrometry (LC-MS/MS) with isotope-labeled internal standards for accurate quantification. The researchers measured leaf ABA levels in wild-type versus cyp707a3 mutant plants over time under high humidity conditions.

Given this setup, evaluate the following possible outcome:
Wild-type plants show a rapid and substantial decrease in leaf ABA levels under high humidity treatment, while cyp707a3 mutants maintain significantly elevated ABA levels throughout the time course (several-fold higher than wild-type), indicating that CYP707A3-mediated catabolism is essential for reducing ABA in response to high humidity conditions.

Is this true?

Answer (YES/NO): YES